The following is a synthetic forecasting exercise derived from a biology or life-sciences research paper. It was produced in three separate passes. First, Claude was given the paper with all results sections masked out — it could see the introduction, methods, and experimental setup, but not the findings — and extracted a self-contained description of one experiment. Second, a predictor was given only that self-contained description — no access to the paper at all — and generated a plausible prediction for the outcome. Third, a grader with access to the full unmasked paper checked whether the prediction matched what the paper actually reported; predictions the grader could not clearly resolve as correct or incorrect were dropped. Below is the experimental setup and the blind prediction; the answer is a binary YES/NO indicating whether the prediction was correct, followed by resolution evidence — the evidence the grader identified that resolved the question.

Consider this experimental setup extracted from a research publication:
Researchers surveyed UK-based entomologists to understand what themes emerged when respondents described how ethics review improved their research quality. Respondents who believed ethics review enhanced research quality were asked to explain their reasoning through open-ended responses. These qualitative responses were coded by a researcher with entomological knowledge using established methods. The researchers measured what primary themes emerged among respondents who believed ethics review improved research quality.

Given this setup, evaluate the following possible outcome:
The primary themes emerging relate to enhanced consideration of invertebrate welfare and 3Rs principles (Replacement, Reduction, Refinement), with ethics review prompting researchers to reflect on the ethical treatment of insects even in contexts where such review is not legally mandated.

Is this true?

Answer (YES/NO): NO